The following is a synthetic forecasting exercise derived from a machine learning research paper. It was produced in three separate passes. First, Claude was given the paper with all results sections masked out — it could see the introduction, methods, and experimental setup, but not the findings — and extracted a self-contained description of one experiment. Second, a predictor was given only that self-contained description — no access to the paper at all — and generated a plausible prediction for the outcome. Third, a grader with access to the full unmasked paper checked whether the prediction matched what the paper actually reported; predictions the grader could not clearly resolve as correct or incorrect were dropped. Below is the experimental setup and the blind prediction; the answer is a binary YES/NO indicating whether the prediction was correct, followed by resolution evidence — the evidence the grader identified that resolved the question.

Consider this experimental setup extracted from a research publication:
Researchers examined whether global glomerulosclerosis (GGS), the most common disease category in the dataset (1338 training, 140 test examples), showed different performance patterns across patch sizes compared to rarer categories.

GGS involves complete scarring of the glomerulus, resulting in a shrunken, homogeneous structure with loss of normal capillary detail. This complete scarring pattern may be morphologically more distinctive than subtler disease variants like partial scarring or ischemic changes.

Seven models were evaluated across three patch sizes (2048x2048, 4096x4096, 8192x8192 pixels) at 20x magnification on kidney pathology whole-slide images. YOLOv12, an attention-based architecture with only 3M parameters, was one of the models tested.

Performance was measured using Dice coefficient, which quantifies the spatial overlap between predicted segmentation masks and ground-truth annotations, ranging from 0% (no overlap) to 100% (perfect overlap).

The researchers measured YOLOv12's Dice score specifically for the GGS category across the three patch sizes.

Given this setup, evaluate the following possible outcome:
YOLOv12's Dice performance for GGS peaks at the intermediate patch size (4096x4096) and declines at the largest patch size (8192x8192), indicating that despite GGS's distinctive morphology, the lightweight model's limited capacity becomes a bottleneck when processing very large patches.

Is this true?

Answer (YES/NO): NO